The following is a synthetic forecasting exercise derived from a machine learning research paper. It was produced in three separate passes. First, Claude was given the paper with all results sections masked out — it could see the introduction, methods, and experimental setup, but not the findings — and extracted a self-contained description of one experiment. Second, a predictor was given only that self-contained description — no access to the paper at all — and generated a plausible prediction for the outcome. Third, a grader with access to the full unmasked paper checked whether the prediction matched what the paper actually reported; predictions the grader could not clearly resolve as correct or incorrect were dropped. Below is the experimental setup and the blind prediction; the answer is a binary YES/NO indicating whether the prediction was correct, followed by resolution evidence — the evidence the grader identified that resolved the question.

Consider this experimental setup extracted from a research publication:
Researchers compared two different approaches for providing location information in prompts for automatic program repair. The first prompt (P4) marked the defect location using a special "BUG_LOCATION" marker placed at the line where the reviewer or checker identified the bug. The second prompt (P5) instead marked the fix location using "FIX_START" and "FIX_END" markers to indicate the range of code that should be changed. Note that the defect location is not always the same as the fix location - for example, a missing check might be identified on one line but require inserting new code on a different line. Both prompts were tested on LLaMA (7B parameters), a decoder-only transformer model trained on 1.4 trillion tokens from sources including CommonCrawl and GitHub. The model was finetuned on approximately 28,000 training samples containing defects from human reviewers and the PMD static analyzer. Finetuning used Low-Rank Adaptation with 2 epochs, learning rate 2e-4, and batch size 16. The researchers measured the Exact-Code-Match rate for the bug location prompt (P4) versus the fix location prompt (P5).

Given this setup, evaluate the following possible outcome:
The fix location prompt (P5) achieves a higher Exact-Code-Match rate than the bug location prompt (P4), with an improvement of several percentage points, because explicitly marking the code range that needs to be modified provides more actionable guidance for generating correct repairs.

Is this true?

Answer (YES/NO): YES